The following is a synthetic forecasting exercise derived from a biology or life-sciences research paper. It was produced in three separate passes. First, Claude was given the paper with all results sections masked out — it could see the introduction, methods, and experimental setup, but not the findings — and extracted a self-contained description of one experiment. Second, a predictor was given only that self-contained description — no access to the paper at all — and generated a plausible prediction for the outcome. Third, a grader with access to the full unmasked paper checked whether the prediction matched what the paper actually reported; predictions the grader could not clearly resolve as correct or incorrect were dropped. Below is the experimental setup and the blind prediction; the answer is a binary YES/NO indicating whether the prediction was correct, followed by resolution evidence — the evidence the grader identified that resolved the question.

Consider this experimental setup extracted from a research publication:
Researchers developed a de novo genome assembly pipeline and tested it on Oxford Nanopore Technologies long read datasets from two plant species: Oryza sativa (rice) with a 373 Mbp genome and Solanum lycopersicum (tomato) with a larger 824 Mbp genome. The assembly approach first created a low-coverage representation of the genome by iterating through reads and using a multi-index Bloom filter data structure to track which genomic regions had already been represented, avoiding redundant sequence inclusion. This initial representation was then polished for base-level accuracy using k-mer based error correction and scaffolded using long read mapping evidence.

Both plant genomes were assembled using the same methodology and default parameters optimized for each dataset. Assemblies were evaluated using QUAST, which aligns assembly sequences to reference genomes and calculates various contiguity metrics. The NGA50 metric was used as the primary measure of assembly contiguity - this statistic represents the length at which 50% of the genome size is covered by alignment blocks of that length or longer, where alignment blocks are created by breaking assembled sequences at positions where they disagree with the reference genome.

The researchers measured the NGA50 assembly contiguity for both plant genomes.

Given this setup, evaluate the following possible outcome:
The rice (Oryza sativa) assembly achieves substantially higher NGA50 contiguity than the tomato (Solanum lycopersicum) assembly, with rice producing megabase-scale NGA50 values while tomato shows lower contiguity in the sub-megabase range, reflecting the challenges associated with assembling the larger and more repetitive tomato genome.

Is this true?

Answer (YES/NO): NO